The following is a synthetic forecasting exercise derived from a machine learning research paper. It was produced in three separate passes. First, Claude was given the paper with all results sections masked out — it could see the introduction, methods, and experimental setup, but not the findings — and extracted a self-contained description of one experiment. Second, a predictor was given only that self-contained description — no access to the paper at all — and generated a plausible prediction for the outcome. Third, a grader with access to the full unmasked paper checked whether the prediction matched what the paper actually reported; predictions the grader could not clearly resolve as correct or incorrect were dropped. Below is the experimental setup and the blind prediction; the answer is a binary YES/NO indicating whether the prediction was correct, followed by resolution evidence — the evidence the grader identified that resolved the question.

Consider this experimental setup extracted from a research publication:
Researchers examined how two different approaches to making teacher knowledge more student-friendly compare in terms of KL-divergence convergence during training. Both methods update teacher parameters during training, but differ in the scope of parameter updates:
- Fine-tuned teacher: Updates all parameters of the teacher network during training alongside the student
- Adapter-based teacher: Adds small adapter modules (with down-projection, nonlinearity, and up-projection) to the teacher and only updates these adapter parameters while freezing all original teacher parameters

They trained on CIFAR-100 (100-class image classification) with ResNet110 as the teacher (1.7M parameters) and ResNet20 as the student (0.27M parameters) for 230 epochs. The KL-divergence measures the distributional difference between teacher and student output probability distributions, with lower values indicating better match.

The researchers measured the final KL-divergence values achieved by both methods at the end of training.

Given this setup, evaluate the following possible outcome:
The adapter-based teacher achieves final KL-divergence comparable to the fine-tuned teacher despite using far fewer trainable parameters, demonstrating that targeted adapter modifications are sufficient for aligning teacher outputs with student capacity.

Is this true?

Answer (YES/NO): NO